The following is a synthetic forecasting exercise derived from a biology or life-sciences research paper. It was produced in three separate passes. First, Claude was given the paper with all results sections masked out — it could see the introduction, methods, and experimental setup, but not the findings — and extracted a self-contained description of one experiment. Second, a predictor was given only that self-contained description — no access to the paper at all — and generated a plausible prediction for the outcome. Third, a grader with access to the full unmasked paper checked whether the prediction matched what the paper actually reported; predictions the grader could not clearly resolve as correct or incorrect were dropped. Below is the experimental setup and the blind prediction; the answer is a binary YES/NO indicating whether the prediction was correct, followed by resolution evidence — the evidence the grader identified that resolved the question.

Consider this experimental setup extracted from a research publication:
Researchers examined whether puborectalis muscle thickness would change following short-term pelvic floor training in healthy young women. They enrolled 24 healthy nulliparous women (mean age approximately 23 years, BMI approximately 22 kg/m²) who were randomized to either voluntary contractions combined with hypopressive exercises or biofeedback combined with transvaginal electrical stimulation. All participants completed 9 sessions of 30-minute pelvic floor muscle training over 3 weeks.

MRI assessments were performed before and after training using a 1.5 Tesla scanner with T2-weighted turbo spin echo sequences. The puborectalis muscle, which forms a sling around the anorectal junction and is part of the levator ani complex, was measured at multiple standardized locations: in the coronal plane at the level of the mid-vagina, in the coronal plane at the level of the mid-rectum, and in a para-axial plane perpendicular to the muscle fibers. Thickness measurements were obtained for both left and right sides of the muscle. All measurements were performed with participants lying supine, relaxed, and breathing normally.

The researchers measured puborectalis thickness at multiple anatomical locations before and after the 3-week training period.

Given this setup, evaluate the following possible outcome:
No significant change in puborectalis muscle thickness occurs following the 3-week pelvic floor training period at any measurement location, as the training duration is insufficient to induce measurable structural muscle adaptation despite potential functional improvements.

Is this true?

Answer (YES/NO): NO